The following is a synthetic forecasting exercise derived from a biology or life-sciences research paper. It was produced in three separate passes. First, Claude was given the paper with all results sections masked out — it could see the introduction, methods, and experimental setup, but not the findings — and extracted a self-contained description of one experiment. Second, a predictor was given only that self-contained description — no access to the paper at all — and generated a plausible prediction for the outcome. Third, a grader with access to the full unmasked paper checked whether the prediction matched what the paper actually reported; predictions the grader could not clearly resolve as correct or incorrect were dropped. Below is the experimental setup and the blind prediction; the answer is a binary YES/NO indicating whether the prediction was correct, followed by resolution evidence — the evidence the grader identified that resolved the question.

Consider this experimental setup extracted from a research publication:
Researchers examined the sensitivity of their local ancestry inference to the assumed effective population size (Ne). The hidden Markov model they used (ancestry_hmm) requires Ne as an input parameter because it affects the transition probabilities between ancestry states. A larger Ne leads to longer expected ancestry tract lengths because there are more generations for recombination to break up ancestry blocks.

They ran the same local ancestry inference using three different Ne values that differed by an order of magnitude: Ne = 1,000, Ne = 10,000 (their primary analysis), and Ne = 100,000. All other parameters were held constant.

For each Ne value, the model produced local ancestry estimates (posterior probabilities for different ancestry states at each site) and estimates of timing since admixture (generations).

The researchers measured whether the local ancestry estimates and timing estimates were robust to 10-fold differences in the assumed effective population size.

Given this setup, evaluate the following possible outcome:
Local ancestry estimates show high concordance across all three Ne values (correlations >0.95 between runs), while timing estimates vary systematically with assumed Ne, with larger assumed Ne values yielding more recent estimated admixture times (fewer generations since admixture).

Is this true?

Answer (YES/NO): NO